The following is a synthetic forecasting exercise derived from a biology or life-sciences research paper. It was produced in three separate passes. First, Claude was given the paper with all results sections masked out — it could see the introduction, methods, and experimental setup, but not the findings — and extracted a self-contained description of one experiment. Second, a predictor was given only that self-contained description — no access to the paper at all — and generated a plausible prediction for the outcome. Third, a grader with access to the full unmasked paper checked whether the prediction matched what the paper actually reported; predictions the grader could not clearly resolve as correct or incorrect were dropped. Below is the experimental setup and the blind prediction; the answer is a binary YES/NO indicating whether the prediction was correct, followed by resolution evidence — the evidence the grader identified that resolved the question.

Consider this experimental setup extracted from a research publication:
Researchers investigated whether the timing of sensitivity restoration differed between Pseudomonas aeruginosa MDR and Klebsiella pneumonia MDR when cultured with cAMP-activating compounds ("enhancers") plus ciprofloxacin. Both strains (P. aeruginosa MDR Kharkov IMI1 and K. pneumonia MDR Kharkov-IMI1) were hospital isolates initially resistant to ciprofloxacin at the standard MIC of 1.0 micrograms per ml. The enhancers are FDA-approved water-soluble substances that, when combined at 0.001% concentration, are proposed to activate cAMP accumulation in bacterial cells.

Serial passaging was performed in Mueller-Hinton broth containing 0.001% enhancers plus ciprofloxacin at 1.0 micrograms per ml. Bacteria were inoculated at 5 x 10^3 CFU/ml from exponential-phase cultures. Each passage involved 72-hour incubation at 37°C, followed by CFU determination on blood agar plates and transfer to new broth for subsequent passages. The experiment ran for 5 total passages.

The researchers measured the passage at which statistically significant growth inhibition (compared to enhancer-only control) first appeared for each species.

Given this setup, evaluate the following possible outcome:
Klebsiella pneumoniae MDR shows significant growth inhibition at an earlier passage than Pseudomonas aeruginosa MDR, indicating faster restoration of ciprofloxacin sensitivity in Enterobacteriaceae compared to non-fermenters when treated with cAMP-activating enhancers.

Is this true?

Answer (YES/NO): YES